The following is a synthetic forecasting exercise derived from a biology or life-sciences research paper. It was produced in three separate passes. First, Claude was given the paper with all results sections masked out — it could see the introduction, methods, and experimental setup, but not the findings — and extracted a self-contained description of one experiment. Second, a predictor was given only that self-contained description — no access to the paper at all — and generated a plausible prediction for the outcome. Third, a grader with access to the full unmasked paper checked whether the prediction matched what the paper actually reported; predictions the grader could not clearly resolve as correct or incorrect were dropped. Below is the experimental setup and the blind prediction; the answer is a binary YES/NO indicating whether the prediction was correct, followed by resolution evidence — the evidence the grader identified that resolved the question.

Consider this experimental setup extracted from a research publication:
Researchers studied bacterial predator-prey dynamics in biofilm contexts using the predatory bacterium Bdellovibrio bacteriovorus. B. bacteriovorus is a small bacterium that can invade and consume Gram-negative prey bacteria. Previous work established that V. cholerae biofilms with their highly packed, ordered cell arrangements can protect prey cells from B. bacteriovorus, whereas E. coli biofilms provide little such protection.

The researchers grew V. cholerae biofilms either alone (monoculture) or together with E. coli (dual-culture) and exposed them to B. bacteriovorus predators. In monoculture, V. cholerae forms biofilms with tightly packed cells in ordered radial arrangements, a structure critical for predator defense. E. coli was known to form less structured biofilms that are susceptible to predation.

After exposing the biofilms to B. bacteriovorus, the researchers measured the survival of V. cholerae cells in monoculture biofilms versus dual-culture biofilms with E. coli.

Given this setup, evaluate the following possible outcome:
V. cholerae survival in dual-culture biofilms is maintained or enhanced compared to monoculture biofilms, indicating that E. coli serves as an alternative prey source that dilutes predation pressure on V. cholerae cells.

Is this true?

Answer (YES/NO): NO